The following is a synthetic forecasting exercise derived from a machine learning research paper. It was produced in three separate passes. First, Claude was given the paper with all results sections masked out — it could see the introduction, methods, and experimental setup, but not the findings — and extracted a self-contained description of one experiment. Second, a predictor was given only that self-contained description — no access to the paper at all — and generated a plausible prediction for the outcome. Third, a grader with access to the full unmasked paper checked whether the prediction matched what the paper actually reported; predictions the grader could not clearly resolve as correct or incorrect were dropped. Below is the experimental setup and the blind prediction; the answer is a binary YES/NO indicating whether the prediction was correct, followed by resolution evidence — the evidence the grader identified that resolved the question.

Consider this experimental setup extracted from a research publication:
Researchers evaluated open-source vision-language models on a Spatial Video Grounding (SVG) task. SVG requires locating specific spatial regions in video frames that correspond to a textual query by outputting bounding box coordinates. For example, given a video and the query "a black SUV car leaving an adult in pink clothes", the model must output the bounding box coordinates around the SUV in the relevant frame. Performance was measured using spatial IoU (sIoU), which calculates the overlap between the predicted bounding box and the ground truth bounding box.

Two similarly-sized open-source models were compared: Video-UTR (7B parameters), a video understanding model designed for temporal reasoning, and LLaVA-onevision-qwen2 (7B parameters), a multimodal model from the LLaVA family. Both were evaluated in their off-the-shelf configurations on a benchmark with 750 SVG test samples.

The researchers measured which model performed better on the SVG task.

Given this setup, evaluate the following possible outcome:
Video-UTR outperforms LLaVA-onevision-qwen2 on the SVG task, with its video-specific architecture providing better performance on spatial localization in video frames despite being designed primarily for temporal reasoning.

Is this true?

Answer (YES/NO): NO